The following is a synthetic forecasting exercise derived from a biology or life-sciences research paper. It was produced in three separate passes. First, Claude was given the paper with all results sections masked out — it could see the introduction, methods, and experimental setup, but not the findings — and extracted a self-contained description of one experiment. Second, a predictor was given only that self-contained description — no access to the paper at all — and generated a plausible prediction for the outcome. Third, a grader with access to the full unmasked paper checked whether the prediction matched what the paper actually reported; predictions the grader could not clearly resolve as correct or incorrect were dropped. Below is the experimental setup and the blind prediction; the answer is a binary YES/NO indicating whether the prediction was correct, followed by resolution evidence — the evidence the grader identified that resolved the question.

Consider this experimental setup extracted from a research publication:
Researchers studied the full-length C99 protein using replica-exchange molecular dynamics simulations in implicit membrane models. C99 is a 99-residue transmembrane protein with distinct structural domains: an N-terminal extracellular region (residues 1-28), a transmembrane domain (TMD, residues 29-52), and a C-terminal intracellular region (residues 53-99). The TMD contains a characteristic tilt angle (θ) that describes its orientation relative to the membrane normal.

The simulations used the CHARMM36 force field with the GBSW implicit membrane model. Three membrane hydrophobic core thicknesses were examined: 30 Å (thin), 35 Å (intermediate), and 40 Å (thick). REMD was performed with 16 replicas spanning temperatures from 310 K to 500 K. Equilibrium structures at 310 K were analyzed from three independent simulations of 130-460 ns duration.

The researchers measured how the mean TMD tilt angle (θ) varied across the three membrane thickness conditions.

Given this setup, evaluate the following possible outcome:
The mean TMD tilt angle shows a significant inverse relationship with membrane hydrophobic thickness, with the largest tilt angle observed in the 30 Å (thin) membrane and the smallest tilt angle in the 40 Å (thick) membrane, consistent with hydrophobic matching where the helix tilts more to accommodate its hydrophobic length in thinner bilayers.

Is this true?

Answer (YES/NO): YES